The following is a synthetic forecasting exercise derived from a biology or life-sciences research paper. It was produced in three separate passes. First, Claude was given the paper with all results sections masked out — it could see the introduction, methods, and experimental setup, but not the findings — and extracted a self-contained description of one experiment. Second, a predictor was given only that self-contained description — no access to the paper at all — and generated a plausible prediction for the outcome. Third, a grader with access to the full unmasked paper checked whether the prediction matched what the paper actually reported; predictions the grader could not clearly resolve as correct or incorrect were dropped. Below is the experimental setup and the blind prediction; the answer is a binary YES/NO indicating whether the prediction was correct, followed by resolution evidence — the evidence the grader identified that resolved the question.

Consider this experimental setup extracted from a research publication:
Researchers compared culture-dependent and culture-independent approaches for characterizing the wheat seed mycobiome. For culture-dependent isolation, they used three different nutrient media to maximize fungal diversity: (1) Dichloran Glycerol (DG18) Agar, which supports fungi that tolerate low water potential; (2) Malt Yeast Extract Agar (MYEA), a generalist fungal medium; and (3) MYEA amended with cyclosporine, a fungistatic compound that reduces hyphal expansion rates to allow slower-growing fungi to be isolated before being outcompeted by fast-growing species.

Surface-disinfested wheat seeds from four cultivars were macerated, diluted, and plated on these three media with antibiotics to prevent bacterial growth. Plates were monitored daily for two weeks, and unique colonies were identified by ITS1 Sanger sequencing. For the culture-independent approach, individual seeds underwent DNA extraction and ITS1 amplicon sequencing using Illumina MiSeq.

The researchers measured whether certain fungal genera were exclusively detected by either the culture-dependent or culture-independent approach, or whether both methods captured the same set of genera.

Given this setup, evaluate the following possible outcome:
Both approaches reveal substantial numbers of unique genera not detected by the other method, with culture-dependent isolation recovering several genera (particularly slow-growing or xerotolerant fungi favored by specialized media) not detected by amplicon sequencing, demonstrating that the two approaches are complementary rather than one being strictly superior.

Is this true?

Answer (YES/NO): YES